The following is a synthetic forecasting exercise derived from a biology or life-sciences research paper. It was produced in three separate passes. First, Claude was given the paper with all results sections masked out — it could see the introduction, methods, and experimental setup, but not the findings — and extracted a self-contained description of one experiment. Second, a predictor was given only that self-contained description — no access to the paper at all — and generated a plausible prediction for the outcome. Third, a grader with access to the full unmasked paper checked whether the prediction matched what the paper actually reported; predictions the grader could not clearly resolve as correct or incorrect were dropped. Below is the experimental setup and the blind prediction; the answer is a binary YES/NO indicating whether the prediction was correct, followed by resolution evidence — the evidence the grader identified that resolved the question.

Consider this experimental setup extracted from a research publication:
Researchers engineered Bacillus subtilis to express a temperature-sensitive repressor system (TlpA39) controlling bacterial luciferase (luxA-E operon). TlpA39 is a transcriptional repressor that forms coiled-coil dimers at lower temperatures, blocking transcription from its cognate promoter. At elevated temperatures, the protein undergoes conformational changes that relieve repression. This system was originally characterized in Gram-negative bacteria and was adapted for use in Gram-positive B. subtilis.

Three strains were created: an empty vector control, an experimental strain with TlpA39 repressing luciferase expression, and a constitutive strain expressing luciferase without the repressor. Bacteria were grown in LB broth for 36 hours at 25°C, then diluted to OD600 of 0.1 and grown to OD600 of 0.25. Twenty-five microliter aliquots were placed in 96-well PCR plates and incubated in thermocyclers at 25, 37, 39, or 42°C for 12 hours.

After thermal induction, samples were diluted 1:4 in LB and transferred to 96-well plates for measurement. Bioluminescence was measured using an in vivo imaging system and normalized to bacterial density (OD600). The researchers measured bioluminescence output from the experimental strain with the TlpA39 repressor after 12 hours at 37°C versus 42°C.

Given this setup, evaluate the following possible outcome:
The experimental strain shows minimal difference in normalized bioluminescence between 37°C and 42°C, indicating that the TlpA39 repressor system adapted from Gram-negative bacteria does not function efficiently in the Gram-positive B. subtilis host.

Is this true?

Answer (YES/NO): NO